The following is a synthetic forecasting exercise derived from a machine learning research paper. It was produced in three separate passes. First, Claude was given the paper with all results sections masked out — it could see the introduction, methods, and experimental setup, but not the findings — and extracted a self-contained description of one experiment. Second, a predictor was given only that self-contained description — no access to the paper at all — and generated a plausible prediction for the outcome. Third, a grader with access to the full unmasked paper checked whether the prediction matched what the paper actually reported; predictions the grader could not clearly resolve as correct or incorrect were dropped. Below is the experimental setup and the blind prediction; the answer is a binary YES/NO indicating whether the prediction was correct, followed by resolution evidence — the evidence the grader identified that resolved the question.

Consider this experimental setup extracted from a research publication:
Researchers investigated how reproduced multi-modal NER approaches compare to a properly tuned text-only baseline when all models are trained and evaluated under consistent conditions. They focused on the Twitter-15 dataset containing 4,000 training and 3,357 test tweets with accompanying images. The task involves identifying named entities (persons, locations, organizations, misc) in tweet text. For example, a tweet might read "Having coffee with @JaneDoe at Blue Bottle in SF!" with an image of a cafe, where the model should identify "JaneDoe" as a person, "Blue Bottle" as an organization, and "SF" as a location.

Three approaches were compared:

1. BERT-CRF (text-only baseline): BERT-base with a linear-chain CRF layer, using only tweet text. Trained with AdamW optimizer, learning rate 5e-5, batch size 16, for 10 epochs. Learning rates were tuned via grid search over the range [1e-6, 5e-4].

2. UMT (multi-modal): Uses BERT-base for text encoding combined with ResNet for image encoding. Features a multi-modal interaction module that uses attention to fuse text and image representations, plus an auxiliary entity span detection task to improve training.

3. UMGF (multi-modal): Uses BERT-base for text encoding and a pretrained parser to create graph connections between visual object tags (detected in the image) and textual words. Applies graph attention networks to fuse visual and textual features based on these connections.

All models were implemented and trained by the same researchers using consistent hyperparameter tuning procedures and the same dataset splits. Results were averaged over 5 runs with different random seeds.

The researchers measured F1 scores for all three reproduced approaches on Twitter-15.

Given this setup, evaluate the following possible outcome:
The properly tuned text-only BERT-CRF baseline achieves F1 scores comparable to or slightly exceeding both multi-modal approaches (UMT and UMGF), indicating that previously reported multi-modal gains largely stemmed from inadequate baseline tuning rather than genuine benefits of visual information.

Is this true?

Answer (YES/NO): YES